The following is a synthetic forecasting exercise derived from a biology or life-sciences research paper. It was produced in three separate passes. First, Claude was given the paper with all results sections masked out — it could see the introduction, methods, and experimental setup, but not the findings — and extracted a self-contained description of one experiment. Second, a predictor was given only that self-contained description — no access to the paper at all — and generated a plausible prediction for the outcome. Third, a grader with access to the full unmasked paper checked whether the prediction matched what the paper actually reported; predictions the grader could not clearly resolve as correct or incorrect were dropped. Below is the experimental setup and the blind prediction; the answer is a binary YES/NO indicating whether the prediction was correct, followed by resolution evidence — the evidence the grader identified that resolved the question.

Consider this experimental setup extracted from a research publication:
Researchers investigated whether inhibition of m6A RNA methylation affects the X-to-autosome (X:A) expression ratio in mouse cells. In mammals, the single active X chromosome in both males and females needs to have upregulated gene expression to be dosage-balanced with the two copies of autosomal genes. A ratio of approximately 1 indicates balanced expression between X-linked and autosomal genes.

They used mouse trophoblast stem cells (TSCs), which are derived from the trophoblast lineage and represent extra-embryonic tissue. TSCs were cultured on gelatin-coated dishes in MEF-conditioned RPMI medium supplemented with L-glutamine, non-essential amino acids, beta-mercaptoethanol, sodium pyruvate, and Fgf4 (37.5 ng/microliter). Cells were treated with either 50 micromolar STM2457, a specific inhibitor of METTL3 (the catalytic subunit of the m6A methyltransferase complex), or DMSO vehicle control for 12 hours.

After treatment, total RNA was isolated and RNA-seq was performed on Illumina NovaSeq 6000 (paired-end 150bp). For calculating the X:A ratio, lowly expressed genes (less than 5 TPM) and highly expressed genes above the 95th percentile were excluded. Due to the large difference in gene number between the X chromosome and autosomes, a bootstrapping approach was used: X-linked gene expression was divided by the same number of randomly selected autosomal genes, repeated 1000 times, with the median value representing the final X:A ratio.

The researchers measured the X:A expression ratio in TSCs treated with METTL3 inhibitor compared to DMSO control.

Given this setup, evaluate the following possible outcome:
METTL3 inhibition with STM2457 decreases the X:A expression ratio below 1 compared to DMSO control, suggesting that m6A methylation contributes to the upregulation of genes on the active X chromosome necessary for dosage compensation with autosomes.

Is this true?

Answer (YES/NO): NO